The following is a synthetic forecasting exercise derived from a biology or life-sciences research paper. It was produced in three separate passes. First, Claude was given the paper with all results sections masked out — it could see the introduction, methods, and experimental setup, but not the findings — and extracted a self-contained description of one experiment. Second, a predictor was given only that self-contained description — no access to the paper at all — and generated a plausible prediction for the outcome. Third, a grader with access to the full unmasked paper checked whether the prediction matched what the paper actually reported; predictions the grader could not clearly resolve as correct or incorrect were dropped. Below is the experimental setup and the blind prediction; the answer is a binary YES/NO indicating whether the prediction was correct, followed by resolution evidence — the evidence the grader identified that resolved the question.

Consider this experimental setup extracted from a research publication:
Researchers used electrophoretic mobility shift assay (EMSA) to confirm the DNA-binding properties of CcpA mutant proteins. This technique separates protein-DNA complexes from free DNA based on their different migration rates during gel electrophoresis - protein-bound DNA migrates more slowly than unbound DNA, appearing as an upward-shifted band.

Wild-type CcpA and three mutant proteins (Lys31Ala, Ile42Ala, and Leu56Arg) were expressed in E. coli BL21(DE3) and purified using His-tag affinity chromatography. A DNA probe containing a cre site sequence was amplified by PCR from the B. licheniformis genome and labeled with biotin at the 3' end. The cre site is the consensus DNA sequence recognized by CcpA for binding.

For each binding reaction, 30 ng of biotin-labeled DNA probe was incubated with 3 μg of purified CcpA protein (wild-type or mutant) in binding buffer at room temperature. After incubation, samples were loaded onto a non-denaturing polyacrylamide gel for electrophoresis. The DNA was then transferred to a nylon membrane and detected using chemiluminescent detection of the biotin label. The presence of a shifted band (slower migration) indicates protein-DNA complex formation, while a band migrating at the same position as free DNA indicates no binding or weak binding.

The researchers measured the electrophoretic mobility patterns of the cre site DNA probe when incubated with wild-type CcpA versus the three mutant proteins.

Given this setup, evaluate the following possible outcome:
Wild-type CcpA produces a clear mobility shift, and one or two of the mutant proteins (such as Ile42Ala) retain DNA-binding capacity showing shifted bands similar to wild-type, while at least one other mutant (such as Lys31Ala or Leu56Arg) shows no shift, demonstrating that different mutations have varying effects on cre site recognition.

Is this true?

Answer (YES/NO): NO